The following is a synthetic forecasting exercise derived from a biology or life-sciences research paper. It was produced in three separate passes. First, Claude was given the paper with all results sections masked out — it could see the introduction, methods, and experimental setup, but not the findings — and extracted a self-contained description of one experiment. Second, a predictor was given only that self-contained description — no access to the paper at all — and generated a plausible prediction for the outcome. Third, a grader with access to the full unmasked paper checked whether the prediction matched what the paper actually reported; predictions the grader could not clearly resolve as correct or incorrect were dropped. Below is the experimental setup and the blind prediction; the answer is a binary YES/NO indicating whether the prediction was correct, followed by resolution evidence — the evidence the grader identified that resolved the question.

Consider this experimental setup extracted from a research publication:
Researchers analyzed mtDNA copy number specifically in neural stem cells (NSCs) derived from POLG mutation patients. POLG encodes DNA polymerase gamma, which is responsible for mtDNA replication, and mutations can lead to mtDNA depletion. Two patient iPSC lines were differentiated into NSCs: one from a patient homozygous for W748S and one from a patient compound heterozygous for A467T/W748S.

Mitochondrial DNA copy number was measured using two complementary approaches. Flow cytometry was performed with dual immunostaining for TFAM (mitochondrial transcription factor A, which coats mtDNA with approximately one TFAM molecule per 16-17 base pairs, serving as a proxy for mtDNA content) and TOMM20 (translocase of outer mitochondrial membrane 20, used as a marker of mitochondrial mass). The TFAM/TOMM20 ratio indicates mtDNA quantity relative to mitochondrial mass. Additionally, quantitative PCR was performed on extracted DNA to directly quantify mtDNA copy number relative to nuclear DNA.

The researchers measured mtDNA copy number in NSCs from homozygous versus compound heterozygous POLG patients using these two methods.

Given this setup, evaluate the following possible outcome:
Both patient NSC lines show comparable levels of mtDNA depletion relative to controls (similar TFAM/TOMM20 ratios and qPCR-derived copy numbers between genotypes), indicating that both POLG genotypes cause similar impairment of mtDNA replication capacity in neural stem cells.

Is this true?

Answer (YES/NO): NO